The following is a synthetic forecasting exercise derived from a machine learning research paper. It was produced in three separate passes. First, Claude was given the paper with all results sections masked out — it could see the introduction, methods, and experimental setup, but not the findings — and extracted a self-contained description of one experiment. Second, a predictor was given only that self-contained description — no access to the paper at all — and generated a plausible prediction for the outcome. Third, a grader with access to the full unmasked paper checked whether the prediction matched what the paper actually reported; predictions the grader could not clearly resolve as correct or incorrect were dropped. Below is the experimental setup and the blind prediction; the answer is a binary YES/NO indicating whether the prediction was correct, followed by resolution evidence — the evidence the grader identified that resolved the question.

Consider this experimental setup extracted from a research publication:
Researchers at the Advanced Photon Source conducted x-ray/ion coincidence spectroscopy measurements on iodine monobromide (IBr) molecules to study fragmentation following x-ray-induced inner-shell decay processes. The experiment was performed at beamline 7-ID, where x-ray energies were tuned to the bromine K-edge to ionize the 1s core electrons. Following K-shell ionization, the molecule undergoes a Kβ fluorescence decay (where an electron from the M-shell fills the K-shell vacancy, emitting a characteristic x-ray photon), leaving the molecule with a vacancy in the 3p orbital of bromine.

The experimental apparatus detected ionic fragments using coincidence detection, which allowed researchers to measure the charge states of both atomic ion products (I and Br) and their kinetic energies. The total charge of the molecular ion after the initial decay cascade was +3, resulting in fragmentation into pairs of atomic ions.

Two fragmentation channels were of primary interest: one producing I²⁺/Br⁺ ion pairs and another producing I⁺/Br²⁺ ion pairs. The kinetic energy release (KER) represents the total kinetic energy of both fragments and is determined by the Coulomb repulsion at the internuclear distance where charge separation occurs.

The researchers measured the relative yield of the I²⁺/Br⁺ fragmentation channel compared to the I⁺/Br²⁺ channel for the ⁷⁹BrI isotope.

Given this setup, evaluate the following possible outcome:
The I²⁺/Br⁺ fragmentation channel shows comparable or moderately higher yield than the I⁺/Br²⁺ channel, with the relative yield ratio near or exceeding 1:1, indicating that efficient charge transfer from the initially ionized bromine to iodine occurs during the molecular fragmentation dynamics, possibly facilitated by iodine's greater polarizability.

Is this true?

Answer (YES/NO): YES